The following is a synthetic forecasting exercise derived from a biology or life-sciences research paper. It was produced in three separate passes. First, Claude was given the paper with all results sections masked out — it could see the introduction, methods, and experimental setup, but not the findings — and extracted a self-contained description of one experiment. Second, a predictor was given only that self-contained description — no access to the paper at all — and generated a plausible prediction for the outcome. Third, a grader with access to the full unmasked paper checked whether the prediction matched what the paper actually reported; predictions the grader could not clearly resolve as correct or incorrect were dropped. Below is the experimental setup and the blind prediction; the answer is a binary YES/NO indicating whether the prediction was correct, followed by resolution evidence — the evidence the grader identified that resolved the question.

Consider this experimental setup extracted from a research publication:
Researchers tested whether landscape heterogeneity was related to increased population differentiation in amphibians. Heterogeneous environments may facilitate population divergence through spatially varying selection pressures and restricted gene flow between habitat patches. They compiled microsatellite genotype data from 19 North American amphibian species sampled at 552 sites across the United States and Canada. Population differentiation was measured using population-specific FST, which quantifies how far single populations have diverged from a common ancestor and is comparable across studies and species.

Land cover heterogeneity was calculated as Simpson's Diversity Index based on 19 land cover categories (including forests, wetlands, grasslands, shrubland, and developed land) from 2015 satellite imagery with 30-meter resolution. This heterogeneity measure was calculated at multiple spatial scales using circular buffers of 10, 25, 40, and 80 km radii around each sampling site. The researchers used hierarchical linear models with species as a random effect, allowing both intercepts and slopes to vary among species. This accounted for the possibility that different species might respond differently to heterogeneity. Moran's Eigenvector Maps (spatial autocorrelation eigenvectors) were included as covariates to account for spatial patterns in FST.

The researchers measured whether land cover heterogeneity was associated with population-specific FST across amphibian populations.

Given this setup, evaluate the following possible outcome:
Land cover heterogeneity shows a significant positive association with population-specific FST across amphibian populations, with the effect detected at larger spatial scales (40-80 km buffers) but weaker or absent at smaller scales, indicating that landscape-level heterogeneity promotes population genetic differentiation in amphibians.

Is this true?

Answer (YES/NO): NO